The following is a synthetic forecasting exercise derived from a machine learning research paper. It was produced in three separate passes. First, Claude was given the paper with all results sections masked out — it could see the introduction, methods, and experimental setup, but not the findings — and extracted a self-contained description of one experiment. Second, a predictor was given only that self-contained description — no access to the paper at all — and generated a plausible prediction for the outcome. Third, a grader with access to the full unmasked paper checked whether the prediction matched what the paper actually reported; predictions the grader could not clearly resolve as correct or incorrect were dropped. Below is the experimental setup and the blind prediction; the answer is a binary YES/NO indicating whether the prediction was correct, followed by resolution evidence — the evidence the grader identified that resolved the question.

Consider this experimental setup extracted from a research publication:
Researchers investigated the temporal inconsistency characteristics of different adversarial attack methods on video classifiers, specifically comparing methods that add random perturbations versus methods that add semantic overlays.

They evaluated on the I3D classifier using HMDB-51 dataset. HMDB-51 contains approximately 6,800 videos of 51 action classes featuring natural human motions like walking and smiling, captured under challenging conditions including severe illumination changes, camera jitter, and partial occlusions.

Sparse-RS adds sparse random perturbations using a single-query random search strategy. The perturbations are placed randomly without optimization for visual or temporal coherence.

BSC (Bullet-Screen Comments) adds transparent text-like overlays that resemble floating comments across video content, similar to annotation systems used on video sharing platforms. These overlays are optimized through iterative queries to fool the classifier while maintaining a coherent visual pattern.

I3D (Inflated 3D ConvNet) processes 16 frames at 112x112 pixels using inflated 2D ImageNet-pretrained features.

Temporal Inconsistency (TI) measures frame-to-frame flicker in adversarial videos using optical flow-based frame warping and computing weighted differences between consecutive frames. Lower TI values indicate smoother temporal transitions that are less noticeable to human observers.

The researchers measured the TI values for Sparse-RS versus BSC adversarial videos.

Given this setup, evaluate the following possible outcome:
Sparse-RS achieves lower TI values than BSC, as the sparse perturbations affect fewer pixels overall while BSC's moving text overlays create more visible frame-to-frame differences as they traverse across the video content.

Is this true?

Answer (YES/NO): NO